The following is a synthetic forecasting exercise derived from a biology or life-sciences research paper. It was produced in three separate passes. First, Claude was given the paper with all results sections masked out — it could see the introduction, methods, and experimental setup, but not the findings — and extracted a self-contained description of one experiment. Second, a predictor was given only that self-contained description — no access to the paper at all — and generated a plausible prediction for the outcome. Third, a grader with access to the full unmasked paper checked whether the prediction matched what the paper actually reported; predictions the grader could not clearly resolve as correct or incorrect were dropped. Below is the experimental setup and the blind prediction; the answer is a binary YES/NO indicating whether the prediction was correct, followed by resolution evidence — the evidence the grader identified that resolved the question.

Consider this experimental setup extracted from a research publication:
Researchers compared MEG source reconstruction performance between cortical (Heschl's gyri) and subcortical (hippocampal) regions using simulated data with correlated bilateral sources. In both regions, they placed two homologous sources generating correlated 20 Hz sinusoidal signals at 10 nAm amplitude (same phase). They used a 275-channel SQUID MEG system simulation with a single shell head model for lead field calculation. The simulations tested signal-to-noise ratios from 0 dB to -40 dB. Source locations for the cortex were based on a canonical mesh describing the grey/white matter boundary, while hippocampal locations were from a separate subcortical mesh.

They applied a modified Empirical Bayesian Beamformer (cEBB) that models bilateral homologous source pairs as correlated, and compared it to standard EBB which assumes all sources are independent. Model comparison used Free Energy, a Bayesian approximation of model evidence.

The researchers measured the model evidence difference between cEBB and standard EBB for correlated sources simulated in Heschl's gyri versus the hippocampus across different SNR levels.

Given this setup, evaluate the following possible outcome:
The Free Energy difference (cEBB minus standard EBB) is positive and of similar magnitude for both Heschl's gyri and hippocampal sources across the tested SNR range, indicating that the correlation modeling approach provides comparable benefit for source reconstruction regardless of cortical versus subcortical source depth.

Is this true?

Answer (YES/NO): YES